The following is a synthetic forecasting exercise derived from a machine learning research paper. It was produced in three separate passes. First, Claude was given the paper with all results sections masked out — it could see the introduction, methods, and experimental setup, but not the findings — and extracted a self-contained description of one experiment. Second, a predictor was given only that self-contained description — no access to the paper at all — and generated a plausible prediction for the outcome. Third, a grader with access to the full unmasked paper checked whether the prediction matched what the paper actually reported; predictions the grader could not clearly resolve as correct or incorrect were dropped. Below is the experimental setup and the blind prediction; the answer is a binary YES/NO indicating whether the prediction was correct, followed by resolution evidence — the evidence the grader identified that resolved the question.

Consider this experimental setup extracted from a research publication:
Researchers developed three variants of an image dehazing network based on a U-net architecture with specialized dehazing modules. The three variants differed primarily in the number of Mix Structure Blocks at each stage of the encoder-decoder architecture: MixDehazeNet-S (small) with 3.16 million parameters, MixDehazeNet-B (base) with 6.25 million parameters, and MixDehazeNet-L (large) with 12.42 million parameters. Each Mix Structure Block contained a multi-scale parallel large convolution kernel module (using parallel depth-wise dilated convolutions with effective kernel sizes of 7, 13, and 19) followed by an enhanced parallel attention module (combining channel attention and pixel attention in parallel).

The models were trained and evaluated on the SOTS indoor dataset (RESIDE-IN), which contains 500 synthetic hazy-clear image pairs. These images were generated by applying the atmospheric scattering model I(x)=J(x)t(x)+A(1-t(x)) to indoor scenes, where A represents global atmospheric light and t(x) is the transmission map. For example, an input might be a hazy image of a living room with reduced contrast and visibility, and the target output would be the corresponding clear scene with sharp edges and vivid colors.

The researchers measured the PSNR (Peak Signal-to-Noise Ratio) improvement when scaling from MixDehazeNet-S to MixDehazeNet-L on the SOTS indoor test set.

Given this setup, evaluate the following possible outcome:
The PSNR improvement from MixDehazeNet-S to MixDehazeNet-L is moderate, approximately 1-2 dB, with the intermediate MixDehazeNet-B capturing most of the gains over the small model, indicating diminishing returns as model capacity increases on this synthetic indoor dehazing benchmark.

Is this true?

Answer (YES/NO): NO